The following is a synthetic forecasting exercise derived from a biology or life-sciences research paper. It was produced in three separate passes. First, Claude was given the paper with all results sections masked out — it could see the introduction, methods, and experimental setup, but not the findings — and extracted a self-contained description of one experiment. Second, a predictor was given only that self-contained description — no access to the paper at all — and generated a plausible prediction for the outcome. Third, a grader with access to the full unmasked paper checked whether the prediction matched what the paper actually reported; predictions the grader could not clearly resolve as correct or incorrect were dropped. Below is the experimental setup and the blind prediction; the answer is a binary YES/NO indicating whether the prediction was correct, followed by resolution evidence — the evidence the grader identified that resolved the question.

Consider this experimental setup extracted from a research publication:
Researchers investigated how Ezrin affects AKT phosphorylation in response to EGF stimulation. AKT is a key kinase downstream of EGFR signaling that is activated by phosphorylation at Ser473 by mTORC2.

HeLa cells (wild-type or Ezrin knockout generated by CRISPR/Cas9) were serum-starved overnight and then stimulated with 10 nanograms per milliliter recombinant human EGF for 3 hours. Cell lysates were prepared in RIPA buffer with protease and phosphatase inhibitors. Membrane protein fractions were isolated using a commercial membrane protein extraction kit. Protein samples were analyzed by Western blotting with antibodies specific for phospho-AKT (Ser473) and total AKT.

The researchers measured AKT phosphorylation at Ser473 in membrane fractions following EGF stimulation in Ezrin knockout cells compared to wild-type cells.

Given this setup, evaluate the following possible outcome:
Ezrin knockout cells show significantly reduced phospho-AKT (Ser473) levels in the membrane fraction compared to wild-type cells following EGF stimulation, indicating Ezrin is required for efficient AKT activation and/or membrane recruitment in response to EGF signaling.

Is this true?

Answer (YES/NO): YES